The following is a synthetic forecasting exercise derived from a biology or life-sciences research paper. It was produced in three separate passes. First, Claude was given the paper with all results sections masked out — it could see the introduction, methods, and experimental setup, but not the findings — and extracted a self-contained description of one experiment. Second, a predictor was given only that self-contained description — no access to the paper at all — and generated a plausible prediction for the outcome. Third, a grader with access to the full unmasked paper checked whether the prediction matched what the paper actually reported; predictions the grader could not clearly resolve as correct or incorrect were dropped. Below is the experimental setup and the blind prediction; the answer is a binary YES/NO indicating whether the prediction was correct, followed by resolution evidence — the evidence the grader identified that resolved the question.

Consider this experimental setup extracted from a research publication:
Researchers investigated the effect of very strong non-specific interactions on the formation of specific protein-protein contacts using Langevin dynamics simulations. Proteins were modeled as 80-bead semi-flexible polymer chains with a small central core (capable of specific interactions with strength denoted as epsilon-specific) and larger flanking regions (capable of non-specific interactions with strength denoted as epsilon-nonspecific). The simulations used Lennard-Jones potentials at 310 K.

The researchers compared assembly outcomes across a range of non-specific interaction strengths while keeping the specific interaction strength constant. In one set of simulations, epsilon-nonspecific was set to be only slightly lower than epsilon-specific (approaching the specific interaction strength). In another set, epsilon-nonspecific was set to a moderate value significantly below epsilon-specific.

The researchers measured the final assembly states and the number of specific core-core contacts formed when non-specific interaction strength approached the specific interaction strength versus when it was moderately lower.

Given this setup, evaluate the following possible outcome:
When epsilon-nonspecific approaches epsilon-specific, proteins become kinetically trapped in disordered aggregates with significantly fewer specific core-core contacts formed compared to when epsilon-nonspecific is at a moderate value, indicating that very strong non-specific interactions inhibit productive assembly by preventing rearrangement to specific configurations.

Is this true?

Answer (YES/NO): YES